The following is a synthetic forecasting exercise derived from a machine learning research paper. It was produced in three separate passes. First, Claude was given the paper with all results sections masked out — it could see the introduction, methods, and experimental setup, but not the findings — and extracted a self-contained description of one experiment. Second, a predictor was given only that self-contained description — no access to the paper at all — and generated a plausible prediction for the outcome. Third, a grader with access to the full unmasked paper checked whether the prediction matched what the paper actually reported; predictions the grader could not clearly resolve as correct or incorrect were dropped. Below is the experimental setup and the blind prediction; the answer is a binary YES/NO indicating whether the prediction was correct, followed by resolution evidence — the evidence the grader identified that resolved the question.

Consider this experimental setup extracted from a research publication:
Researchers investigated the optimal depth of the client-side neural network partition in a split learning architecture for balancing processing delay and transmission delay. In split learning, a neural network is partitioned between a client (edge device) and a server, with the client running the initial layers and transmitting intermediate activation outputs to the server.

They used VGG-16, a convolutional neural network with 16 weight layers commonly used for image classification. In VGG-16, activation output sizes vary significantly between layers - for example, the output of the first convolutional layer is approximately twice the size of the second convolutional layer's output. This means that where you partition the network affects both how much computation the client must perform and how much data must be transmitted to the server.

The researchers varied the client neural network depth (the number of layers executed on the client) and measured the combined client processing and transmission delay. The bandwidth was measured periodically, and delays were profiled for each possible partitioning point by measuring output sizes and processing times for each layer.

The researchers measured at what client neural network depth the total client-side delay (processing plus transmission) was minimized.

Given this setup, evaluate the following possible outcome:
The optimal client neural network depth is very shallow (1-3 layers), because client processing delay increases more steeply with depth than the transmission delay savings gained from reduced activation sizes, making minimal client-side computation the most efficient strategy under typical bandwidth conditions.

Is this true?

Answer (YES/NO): NO